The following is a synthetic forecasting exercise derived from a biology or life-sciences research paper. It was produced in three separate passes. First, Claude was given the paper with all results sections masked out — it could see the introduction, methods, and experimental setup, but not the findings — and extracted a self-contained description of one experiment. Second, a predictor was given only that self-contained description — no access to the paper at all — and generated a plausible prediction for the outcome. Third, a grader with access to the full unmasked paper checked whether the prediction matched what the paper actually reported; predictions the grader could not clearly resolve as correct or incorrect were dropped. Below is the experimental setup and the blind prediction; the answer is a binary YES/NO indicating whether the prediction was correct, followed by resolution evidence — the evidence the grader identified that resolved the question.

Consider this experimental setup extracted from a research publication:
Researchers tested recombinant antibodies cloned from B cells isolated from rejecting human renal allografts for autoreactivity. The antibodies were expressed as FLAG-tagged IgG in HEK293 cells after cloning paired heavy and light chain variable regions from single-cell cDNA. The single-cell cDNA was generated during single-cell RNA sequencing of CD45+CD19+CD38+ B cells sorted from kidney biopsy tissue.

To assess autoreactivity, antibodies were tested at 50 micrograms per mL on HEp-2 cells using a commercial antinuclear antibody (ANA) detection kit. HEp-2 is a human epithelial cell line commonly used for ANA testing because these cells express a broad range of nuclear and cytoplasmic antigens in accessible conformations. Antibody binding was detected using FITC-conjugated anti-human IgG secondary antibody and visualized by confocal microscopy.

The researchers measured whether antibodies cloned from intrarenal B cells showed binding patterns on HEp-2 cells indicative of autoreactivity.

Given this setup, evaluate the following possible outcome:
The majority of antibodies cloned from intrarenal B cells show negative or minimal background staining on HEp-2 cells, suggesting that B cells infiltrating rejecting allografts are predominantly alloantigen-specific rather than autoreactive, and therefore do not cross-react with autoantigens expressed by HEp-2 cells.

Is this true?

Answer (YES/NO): NO